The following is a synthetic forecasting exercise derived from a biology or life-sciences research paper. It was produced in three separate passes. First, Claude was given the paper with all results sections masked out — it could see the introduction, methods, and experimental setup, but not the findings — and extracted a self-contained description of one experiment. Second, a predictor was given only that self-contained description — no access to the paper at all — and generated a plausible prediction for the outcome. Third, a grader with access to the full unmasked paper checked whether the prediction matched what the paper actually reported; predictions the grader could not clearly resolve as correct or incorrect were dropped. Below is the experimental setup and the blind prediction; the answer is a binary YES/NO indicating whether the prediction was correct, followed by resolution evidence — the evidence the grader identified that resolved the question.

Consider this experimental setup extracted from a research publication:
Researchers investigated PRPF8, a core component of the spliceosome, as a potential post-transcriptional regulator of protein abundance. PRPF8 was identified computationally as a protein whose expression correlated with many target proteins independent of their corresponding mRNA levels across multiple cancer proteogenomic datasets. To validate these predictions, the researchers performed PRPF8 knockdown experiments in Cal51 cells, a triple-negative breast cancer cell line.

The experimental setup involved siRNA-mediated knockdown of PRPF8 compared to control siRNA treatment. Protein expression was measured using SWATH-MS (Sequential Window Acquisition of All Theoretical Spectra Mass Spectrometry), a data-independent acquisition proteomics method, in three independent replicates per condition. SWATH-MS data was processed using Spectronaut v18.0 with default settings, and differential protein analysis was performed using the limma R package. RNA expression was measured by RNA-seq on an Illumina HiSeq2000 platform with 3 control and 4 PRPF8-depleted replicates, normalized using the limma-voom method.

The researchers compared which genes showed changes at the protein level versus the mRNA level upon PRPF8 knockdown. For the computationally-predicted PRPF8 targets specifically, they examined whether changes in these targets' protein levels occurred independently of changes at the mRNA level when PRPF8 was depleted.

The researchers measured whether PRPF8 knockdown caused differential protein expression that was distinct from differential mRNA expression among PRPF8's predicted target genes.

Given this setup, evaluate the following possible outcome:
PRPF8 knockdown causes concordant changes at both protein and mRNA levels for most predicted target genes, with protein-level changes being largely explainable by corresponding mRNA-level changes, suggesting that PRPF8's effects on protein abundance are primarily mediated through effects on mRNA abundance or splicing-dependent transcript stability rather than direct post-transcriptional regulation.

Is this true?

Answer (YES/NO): NO